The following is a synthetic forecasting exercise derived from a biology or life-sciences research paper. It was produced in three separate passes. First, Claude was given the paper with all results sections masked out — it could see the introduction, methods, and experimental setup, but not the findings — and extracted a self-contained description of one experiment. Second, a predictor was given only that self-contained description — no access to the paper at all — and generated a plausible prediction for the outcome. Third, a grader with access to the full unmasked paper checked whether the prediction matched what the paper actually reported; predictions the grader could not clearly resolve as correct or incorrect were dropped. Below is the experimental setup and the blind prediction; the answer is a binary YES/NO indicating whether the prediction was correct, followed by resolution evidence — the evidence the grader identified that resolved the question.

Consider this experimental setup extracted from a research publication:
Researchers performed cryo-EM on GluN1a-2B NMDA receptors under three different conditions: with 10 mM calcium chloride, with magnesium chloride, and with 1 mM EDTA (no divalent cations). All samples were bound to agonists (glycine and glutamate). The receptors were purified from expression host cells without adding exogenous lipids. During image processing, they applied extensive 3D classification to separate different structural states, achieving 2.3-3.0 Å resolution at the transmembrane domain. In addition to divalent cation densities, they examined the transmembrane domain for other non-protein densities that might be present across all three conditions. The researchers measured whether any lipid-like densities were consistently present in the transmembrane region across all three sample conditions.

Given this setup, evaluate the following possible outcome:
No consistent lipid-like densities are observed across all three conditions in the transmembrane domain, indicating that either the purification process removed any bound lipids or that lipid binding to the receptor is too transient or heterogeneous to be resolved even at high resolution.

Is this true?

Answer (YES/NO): NO